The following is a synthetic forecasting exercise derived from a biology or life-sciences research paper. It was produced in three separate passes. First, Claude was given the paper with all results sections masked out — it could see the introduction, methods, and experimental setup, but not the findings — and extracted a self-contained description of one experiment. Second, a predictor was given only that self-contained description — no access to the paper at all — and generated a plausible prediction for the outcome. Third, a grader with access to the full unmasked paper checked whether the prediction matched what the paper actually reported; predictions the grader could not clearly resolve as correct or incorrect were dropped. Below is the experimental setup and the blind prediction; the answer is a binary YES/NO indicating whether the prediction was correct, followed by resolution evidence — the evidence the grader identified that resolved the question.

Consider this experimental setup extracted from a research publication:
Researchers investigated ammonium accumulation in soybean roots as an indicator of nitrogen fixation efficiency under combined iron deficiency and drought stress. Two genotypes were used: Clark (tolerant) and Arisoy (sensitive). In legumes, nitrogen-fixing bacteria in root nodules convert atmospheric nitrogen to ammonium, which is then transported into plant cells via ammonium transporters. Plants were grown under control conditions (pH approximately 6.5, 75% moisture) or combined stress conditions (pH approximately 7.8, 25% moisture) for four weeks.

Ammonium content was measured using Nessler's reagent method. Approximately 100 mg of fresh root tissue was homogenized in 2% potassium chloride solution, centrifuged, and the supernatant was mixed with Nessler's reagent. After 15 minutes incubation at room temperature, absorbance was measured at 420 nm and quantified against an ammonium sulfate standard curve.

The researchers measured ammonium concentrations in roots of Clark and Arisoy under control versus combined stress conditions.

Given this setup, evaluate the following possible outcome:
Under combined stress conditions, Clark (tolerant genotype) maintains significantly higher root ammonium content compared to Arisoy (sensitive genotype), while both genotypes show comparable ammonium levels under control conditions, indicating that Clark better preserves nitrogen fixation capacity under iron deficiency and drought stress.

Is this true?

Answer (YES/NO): NO